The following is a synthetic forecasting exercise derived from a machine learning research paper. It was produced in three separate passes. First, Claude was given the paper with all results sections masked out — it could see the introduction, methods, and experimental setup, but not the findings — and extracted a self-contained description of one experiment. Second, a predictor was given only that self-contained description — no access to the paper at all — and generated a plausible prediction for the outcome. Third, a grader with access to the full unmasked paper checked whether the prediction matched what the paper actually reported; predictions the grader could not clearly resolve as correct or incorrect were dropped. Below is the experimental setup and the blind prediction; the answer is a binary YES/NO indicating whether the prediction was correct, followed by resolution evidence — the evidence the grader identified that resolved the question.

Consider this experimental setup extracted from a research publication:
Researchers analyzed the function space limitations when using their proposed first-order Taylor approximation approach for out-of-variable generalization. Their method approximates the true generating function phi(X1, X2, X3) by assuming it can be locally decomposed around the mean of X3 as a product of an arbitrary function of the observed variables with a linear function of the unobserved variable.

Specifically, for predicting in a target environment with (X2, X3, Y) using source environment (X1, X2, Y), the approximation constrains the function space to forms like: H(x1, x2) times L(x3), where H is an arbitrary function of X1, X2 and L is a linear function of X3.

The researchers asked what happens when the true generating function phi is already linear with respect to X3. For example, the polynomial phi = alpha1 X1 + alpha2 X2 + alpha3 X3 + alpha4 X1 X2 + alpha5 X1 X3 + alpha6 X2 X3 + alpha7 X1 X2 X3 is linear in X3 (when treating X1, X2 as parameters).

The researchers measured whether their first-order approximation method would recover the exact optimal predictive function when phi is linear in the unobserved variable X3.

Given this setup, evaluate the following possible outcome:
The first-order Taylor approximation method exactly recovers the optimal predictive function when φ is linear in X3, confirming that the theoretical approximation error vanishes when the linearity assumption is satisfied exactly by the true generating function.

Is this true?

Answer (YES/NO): YES